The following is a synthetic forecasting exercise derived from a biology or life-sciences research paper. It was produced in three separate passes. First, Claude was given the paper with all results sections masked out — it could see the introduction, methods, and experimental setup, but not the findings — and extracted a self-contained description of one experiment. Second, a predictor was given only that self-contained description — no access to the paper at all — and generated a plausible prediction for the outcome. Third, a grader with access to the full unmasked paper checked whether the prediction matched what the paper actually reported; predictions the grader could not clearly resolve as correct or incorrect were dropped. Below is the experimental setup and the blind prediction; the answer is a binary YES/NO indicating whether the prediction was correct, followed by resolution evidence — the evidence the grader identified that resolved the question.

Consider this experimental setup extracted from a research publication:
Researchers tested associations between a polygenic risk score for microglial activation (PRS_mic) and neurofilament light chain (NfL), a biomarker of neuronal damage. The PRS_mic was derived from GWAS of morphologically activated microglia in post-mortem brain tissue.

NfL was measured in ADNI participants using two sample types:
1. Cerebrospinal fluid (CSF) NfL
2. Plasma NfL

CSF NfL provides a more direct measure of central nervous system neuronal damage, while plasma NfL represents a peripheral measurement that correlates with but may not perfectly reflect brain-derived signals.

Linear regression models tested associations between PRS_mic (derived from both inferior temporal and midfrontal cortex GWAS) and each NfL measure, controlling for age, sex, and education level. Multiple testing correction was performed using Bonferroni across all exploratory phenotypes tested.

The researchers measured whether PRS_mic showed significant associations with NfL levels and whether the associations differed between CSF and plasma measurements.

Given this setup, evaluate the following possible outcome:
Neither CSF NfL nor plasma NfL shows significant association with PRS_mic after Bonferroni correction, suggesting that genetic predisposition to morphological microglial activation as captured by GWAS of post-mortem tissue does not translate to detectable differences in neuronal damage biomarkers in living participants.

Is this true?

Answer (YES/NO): YES